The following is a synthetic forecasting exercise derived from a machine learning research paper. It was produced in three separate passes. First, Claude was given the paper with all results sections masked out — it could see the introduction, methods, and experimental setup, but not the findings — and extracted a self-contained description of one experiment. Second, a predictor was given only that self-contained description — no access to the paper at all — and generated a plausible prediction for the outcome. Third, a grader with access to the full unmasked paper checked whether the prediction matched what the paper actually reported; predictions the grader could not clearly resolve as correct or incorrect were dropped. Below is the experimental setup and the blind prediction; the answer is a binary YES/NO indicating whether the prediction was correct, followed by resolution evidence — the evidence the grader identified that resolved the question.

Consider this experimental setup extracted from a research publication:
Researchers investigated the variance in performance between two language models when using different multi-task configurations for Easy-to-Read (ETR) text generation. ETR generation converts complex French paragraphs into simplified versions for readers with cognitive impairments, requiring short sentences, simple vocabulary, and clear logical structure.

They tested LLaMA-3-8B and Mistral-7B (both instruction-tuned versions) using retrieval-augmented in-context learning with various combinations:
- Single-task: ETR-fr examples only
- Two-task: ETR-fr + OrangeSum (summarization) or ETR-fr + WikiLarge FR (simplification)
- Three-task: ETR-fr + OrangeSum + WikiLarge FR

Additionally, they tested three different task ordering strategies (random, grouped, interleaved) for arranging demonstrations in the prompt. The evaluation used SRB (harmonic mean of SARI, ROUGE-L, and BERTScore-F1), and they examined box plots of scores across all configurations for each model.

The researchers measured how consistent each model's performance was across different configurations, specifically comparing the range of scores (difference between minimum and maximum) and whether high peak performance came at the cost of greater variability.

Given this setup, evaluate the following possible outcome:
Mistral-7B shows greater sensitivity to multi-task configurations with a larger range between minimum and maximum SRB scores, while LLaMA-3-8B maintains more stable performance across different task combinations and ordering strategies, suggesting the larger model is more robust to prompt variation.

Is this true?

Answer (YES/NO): NO